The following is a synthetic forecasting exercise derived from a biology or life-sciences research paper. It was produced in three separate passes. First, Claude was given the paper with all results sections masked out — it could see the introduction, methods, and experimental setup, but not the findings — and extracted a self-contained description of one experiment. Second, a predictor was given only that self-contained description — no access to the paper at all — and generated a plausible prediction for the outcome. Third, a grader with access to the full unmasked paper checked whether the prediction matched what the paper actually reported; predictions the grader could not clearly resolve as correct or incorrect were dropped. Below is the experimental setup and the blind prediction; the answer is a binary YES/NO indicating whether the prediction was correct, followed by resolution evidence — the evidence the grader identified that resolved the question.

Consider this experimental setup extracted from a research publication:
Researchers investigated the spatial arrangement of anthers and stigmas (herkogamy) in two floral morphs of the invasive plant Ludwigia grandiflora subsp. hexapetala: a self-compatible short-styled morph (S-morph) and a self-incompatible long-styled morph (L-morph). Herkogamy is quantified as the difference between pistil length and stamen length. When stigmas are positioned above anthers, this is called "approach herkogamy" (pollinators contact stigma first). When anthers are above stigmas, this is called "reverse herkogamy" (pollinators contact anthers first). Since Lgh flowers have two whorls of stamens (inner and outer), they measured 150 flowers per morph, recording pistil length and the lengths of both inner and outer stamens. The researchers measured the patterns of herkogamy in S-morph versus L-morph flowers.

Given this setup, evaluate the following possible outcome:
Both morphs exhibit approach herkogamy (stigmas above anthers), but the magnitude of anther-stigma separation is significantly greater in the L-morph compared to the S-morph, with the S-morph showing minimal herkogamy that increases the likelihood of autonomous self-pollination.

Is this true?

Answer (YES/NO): NO